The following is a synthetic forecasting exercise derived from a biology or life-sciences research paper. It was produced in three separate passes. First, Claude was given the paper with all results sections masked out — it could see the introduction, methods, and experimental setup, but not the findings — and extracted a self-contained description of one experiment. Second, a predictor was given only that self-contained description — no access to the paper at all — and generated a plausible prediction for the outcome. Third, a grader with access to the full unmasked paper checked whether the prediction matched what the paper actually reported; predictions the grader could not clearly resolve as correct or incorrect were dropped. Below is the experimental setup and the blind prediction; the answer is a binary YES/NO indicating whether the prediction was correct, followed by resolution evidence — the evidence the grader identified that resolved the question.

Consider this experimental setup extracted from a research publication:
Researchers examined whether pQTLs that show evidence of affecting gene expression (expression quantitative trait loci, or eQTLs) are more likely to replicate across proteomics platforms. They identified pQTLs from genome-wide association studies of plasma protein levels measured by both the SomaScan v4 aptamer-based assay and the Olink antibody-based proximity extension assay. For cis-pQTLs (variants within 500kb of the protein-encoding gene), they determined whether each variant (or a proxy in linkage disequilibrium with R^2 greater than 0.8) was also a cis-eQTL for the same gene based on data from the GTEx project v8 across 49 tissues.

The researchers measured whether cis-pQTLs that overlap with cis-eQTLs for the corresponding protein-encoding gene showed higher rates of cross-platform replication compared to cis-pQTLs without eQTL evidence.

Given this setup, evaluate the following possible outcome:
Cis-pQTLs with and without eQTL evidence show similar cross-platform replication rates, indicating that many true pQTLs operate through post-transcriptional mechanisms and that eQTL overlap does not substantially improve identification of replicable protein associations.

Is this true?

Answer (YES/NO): NO